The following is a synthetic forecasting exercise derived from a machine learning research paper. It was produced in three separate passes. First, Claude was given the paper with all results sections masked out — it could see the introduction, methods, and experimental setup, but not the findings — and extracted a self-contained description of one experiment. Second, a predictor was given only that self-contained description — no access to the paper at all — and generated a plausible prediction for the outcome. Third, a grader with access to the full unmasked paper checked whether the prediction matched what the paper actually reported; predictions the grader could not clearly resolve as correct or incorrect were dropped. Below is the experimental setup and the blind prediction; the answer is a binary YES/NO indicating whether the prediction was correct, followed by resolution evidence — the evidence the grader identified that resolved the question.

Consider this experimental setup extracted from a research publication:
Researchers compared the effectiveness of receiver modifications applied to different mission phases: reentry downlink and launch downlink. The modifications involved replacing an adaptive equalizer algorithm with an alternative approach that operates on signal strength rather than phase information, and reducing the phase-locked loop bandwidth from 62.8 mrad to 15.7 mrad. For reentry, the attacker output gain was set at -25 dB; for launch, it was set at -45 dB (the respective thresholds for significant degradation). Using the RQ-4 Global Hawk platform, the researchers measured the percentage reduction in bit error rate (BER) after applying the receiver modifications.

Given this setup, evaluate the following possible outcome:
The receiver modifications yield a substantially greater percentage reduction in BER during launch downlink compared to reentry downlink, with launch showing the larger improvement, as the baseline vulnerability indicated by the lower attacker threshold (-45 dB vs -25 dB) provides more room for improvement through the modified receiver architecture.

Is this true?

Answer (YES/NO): YES